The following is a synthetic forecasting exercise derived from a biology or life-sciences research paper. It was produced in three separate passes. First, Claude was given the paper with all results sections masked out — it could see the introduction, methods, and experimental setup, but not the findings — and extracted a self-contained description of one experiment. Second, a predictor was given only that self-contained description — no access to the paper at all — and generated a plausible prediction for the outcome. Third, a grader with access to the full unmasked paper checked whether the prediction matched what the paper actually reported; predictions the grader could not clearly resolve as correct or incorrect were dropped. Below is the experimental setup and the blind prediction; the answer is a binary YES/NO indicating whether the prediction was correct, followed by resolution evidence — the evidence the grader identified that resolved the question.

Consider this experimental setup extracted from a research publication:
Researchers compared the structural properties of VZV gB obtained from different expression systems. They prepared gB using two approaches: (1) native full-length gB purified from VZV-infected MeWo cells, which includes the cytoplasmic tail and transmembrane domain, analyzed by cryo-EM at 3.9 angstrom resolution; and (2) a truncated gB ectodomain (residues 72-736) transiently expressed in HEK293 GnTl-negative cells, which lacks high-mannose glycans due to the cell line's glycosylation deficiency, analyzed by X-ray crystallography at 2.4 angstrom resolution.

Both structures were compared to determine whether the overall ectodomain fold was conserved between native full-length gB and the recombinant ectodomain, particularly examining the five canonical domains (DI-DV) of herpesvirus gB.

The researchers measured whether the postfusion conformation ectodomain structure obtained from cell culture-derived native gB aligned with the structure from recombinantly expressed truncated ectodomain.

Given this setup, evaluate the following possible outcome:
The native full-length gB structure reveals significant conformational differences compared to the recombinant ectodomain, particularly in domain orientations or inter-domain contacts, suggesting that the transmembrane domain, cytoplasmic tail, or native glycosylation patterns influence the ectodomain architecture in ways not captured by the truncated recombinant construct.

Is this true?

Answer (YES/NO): NO